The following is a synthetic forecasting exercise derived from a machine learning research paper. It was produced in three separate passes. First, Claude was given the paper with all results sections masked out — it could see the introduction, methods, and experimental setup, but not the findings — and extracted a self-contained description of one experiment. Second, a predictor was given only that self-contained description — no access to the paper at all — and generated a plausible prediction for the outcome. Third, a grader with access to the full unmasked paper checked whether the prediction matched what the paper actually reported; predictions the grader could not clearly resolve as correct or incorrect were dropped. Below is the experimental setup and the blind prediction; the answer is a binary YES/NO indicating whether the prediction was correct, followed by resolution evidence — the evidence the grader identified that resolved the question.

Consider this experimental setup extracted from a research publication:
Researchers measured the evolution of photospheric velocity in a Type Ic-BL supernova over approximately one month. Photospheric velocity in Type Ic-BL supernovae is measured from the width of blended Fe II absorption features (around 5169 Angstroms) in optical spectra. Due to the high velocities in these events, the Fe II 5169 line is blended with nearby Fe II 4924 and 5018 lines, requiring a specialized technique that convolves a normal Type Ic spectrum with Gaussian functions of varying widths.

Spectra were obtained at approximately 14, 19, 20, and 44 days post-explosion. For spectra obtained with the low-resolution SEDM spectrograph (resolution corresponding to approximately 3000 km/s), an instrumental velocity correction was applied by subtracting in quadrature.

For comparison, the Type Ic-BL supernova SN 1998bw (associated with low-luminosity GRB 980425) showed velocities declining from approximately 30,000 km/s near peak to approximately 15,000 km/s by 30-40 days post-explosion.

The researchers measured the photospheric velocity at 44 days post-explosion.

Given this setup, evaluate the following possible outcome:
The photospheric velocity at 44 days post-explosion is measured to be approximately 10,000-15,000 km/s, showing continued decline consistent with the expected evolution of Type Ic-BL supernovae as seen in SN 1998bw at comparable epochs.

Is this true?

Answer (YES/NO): YES